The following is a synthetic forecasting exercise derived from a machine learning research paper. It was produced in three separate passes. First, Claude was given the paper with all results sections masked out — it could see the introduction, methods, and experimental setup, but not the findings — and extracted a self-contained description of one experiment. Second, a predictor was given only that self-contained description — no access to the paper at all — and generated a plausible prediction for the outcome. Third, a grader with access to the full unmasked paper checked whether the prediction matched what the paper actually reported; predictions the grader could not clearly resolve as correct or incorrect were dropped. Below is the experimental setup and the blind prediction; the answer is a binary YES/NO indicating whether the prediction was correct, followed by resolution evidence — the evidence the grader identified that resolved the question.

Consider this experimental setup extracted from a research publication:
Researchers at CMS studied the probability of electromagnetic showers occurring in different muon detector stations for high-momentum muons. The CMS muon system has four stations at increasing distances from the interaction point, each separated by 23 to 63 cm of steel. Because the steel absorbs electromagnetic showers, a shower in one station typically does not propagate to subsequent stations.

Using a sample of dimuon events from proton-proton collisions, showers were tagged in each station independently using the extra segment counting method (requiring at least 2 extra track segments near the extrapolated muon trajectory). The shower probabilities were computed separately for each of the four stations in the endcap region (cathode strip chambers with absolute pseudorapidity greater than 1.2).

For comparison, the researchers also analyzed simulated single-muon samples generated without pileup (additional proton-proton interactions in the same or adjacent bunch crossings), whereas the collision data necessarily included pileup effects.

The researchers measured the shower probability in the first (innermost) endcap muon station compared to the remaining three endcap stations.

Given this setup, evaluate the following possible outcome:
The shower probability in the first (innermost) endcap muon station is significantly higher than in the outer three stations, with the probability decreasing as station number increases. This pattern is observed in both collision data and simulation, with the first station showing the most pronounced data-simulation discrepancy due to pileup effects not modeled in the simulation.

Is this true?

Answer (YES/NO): NO